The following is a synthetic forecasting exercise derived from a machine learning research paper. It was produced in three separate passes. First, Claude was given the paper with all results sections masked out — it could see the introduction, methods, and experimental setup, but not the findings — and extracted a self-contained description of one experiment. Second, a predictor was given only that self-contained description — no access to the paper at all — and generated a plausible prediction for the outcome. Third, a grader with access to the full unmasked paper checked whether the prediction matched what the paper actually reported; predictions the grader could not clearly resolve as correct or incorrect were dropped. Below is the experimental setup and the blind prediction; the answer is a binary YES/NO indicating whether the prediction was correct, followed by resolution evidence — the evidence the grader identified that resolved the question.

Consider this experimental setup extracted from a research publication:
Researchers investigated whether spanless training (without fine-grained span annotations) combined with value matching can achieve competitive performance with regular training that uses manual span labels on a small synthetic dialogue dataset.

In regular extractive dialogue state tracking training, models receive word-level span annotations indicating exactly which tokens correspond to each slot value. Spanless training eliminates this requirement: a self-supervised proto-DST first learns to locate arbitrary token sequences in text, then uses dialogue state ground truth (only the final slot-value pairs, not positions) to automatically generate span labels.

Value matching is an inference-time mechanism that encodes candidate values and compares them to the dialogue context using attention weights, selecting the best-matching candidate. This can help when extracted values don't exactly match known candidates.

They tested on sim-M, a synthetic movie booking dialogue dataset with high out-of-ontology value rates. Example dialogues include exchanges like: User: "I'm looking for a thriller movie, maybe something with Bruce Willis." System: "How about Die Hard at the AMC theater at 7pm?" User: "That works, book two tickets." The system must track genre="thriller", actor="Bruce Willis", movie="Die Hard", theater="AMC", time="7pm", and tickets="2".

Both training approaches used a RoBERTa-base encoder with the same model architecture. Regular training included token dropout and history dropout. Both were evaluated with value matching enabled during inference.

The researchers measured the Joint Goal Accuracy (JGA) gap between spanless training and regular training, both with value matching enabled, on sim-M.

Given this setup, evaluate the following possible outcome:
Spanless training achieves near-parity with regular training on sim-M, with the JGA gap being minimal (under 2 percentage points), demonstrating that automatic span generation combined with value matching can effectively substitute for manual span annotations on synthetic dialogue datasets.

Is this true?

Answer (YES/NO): YES